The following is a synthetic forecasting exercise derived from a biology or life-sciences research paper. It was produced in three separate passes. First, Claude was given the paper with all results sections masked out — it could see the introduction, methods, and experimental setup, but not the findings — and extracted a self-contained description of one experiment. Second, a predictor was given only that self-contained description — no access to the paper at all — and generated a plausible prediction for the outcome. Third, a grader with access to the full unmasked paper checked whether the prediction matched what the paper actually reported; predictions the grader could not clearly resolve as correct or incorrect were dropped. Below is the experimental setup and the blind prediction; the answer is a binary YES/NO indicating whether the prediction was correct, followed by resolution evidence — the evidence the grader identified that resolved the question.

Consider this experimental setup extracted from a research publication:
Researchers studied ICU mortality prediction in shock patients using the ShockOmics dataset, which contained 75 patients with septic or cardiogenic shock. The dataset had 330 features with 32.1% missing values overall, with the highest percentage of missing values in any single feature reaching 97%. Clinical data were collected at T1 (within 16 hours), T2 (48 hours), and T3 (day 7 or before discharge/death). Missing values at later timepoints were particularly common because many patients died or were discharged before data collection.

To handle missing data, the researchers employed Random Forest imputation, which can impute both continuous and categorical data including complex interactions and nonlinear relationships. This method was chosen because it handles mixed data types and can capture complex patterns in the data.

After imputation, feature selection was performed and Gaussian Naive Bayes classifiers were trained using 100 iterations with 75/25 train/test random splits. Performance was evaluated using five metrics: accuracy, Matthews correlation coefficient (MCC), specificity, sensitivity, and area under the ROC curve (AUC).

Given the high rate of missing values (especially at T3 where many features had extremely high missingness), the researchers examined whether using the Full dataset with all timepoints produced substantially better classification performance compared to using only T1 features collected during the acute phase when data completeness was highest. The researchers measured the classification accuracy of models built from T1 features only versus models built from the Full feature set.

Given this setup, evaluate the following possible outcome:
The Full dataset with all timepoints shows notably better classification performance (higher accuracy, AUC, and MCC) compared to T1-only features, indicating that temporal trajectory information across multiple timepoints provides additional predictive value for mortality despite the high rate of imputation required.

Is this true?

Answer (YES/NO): NO